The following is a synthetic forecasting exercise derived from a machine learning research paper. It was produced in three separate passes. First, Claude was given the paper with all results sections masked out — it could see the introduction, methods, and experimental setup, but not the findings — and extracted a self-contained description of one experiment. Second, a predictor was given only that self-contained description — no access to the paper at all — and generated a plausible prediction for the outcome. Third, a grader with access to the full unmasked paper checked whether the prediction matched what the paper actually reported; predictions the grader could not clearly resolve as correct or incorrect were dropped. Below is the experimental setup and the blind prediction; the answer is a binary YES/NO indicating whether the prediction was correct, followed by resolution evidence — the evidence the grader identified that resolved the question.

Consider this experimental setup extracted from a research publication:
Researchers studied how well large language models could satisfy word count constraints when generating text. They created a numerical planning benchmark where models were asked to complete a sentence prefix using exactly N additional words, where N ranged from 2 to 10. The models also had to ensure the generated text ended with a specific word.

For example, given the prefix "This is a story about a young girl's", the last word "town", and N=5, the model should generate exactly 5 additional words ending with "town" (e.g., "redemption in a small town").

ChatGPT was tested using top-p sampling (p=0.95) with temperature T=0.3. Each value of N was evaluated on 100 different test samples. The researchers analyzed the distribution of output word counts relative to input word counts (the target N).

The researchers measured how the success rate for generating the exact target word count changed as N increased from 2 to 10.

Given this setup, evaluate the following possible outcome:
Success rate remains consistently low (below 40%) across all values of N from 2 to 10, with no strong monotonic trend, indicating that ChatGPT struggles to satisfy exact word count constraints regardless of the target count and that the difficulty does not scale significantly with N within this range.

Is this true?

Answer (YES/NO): NO